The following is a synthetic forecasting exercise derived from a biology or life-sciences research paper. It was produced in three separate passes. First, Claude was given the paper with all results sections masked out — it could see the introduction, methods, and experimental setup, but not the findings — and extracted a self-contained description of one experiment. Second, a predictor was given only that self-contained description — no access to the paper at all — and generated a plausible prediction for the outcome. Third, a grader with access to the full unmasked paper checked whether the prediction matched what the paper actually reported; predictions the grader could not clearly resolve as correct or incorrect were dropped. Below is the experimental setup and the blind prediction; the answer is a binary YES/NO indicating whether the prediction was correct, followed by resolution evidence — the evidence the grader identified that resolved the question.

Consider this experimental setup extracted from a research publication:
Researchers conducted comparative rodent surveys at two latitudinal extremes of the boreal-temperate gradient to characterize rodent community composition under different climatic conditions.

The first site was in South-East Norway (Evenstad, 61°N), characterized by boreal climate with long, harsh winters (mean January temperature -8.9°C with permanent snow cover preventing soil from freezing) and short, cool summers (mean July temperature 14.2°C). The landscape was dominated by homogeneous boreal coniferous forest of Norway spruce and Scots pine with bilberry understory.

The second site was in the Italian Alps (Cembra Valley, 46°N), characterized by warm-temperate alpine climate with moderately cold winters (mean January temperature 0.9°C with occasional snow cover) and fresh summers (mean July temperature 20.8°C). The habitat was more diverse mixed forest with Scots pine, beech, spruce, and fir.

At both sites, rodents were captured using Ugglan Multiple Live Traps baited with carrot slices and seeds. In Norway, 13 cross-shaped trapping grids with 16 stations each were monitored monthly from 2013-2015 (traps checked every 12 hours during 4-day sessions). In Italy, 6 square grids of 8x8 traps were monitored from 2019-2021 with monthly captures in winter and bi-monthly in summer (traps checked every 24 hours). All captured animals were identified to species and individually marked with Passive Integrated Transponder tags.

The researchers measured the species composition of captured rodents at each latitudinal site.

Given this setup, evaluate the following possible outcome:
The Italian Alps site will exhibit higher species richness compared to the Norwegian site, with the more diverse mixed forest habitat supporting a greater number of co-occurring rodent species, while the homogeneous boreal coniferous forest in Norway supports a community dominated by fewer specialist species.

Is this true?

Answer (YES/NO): YES